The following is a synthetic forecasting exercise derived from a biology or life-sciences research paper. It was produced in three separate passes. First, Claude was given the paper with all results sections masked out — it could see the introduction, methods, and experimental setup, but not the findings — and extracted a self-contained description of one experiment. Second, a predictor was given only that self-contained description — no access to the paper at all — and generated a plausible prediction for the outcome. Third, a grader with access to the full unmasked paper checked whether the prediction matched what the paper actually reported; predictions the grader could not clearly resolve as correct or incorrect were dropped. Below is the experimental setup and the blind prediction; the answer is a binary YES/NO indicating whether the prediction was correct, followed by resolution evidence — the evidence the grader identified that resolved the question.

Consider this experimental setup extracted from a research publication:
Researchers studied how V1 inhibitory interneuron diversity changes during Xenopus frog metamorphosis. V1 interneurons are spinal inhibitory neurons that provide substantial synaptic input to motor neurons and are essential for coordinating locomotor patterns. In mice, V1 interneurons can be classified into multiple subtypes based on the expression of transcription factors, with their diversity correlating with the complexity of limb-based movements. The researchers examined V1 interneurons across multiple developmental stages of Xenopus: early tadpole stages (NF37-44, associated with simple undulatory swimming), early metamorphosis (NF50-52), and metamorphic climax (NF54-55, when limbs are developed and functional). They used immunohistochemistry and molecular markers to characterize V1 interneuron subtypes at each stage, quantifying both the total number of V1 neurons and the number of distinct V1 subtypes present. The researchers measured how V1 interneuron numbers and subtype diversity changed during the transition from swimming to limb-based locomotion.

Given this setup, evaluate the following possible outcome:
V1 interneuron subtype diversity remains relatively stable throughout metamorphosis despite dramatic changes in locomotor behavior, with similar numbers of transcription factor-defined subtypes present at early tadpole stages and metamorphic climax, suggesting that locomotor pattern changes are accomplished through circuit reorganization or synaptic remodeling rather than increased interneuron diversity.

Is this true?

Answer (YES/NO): NO